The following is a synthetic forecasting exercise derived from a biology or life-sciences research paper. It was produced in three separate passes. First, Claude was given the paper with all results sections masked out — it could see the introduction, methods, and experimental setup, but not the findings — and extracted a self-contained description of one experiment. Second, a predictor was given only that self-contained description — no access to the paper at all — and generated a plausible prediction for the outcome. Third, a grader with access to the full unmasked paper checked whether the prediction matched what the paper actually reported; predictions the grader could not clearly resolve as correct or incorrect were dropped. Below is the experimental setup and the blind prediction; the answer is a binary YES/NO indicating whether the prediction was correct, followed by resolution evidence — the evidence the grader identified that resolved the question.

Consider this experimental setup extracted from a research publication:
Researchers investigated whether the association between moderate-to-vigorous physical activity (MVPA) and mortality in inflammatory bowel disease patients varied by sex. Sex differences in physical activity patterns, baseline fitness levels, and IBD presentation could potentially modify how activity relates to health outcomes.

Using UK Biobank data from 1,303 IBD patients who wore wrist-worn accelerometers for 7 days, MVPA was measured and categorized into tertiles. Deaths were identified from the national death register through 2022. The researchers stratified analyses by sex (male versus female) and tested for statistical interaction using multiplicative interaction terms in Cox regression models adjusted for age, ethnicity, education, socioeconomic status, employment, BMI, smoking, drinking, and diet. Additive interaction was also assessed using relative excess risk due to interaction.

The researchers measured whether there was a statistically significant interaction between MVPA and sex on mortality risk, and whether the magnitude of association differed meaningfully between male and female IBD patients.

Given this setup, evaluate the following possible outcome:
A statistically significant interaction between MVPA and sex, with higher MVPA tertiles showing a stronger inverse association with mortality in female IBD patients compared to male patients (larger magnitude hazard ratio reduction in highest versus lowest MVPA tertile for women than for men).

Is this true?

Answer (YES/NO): NO